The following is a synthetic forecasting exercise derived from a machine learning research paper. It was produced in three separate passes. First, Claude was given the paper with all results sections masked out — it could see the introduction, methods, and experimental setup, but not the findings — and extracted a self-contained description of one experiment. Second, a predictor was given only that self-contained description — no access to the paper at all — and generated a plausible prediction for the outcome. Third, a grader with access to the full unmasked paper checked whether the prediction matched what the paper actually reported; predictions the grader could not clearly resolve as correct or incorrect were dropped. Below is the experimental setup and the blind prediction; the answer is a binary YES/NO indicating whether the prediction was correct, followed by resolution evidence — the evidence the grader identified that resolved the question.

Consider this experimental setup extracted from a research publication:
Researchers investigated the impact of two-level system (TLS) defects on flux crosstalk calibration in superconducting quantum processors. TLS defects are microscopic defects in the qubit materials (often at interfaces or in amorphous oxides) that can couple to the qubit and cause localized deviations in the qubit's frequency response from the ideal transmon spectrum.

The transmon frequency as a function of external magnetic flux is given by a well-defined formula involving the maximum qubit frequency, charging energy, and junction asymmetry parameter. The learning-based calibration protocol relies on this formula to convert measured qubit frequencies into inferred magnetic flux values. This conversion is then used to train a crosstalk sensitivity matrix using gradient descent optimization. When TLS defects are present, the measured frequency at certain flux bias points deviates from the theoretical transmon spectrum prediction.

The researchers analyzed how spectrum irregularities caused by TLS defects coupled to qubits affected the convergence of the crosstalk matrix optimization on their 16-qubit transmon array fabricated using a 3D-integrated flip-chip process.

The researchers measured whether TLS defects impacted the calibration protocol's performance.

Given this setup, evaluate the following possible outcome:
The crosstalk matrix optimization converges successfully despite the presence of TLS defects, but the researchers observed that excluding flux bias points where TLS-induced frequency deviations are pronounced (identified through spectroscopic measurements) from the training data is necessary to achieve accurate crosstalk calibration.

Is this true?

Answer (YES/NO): YES